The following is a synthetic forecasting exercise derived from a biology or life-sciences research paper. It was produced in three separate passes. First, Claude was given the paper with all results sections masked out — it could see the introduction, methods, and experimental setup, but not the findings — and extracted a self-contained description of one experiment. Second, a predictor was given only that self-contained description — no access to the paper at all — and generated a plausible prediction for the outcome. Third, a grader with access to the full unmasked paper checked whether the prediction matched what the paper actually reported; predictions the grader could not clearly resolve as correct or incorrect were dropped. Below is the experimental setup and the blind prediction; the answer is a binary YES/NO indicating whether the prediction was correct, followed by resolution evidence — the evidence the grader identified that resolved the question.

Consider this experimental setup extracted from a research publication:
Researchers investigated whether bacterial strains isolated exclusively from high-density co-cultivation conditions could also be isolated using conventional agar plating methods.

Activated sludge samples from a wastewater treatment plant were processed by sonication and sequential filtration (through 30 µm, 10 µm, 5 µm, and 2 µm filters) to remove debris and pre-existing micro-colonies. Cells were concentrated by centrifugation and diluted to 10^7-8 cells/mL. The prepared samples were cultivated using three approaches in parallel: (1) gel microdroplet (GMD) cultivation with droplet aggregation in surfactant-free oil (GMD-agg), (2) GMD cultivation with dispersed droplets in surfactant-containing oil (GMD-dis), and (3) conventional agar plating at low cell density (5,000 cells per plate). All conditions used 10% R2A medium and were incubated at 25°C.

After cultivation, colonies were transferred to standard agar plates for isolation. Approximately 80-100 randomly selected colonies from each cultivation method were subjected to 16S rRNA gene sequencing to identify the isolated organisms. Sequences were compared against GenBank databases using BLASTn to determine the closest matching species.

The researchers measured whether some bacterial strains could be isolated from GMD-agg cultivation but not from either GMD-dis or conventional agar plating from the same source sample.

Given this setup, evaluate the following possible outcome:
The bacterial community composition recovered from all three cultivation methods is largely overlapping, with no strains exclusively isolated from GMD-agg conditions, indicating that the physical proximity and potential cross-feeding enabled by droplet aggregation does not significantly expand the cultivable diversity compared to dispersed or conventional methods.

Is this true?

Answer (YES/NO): NO